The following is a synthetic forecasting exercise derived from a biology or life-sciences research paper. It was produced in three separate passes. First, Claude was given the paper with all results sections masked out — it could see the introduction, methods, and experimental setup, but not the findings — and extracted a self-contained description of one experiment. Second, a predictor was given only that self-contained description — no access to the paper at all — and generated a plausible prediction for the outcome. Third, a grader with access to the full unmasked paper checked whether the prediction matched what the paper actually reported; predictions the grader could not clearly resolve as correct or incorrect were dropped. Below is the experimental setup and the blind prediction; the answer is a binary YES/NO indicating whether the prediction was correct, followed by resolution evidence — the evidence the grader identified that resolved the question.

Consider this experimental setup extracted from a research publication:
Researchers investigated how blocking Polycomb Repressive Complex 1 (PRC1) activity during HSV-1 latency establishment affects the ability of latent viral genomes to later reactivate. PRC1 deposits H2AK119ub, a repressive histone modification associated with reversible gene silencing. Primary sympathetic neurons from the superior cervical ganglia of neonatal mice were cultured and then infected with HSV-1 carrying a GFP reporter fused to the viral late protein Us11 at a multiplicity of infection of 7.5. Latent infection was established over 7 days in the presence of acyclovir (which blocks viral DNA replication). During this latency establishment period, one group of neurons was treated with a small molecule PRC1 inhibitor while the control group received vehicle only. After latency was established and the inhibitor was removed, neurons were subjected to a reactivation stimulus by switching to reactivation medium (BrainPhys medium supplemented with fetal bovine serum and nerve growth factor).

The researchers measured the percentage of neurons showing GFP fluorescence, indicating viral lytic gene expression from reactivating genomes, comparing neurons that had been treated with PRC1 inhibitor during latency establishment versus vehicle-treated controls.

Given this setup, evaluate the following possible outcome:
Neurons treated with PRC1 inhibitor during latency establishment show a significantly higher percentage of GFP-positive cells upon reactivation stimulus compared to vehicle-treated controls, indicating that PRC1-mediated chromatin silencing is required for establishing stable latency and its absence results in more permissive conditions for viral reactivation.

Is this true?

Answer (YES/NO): NO